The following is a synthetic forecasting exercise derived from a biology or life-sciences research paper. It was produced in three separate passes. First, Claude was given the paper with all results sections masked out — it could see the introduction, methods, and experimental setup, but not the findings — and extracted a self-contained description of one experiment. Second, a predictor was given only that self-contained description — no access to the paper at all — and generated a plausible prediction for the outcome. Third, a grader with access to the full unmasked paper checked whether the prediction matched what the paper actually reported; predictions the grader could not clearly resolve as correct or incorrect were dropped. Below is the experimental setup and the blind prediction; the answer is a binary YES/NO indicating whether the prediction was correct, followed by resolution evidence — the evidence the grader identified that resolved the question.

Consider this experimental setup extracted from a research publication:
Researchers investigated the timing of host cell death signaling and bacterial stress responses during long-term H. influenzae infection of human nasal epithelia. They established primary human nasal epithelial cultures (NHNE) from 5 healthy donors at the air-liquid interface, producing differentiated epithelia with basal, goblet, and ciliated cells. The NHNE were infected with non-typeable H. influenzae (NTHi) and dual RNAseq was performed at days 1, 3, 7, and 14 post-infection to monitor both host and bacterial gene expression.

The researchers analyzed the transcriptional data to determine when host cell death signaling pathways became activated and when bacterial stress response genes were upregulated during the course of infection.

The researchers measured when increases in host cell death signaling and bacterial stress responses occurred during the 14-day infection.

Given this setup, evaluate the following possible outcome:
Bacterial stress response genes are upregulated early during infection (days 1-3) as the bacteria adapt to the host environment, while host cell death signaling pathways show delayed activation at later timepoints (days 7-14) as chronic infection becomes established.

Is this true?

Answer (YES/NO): NO